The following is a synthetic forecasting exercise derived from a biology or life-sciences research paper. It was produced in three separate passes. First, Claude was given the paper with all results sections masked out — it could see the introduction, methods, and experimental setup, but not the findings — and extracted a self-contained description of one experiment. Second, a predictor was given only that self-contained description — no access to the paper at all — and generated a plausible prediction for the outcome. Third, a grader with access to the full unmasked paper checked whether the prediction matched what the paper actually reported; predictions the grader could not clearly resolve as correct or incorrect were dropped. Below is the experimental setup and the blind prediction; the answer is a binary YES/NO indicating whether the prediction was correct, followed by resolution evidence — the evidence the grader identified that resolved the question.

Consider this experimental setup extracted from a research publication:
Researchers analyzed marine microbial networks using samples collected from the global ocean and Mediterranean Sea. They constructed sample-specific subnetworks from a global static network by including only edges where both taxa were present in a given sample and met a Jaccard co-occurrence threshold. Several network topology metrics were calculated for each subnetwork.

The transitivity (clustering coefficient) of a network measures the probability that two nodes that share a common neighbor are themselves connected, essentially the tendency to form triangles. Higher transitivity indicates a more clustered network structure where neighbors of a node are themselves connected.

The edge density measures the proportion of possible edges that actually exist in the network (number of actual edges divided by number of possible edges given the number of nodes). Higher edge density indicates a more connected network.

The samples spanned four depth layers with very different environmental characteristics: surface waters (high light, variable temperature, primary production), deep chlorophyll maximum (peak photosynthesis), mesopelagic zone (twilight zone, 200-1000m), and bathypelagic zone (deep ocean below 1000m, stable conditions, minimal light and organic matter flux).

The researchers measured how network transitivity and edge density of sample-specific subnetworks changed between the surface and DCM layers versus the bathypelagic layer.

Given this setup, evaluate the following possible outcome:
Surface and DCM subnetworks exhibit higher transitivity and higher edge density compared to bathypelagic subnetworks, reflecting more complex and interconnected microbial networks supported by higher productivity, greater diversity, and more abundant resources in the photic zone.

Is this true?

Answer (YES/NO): NO